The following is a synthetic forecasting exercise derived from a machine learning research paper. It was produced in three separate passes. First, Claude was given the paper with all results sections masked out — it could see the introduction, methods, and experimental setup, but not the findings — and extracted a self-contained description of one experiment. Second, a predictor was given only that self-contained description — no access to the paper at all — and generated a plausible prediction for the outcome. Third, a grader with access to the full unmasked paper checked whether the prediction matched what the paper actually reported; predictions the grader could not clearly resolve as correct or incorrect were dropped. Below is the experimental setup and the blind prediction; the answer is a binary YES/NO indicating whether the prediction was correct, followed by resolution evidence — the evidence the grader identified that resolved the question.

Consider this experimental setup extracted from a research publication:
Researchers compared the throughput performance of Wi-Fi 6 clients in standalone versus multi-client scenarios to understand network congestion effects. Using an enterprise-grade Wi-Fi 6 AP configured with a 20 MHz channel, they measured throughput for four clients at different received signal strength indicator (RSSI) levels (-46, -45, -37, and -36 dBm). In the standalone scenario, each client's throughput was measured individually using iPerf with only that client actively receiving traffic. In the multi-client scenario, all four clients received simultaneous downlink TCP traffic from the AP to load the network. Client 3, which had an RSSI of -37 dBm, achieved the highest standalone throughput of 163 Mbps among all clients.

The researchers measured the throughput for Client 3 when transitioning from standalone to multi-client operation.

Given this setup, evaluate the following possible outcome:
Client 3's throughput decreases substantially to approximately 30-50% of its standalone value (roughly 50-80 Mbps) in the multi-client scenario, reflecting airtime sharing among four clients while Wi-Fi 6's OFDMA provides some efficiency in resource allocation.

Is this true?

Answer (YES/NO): NO